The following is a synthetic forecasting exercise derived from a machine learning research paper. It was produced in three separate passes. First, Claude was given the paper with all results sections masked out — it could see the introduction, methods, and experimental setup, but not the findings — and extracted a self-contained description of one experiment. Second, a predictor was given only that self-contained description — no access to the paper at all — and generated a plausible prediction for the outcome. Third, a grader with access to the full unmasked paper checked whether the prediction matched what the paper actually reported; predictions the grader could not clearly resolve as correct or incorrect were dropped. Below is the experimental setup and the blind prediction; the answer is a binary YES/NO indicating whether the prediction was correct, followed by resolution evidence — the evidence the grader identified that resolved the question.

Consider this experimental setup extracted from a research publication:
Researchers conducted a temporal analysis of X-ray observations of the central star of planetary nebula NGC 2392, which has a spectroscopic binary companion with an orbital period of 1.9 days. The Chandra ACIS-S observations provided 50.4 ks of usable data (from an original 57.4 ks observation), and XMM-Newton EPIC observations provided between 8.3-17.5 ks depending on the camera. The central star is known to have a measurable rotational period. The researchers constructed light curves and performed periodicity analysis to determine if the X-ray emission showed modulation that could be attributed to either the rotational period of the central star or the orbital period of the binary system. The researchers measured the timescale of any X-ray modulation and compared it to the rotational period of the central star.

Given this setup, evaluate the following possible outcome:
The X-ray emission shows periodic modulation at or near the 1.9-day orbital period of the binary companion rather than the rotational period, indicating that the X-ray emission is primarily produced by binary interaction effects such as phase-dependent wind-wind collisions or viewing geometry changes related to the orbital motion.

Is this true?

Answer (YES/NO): NO